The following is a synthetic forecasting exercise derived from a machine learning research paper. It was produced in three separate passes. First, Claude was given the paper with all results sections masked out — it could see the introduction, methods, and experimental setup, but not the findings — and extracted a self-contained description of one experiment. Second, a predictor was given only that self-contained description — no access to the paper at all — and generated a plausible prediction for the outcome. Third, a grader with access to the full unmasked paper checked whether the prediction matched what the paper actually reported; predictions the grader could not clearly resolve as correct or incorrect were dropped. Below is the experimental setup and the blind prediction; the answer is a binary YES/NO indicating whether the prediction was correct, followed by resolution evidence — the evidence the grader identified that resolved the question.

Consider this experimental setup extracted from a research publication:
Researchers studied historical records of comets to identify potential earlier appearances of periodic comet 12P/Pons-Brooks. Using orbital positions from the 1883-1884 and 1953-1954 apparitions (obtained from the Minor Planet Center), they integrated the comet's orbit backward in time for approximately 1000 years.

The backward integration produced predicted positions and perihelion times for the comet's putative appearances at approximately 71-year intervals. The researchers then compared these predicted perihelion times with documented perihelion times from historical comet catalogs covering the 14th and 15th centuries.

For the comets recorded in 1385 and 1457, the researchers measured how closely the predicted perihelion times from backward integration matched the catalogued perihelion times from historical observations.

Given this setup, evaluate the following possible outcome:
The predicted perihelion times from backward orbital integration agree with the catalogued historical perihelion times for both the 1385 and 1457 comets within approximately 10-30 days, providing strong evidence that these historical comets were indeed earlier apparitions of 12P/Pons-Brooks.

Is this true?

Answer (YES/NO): NO